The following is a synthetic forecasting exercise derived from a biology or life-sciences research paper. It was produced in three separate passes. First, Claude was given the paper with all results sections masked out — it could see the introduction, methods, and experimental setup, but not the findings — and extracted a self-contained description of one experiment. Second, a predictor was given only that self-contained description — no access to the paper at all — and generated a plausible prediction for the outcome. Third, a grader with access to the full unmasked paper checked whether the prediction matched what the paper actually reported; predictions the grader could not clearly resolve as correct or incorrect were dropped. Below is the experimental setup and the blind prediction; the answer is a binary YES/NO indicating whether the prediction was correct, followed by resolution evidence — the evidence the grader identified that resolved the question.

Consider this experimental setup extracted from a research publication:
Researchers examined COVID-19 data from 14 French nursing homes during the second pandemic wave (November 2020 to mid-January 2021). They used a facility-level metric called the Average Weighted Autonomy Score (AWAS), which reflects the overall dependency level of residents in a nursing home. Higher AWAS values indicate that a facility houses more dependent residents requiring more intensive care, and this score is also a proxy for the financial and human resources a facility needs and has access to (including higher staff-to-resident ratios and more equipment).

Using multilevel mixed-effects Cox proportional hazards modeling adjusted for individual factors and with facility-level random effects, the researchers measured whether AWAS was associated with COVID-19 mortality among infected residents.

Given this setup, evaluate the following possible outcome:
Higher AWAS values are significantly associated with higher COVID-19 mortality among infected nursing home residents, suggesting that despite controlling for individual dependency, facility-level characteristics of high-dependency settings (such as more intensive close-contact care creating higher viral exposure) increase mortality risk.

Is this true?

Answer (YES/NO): NO